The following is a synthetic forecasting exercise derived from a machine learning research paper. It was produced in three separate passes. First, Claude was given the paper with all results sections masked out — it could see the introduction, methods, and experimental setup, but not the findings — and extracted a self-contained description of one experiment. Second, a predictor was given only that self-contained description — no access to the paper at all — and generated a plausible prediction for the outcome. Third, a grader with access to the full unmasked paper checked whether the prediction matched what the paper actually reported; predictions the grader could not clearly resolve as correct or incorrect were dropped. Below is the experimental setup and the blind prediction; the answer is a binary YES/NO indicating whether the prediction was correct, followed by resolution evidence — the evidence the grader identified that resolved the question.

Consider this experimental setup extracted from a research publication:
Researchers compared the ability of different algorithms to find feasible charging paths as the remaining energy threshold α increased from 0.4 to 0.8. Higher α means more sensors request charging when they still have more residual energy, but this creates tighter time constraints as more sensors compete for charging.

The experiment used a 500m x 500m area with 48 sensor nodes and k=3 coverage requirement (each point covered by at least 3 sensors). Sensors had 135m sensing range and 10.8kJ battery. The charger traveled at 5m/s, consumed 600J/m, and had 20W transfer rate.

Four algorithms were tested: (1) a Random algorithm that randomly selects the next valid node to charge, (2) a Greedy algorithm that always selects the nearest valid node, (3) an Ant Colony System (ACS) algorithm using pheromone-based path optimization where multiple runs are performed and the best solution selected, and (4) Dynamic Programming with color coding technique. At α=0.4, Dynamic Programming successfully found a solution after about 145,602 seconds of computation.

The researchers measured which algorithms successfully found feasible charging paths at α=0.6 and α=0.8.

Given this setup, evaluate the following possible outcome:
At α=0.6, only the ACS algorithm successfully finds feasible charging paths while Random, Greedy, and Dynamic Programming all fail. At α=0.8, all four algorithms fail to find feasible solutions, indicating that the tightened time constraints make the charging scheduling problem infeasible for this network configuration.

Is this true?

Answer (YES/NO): NO